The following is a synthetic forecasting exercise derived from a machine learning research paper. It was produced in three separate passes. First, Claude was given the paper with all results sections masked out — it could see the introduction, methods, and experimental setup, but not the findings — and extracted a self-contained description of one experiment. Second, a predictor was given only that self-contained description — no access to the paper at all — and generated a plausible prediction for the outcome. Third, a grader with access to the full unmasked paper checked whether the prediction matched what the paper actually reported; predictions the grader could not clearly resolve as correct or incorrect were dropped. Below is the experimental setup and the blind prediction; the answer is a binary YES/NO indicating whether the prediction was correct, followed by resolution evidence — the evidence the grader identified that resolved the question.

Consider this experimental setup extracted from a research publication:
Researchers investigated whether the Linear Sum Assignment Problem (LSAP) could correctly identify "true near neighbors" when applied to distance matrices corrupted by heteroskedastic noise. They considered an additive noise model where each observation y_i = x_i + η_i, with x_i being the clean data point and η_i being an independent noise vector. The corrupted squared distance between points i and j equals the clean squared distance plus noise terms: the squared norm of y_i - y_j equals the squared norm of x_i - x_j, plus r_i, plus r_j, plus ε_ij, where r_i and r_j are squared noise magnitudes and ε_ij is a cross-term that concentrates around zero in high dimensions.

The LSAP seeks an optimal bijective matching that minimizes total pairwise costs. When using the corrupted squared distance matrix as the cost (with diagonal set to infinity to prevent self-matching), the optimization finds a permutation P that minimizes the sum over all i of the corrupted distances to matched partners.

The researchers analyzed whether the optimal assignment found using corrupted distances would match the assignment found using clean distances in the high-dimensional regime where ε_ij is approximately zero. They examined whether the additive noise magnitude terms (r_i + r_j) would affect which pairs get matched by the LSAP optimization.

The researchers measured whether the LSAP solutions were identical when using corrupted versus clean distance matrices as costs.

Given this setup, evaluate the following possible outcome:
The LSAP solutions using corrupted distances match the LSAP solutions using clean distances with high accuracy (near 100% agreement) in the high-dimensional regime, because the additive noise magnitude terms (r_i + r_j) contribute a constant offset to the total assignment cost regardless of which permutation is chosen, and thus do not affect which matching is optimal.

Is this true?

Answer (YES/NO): YES